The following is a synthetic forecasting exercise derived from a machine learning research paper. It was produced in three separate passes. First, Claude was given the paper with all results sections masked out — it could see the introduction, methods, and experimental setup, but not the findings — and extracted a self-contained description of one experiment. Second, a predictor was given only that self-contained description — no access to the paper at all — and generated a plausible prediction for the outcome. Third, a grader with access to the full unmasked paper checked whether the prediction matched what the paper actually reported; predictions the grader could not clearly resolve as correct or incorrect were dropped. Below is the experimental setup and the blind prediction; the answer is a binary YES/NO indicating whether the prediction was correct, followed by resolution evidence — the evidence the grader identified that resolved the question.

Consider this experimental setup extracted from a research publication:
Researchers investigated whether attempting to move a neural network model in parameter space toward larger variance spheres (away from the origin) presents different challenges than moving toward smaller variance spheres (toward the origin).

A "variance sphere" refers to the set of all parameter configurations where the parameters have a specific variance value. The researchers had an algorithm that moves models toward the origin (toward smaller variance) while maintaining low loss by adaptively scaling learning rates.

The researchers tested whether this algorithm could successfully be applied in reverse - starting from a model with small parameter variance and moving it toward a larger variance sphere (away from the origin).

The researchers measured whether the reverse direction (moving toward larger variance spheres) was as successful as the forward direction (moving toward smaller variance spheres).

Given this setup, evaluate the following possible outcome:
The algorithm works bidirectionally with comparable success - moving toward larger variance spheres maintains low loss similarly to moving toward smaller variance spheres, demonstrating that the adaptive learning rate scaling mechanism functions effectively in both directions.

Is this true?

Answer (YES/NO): NO